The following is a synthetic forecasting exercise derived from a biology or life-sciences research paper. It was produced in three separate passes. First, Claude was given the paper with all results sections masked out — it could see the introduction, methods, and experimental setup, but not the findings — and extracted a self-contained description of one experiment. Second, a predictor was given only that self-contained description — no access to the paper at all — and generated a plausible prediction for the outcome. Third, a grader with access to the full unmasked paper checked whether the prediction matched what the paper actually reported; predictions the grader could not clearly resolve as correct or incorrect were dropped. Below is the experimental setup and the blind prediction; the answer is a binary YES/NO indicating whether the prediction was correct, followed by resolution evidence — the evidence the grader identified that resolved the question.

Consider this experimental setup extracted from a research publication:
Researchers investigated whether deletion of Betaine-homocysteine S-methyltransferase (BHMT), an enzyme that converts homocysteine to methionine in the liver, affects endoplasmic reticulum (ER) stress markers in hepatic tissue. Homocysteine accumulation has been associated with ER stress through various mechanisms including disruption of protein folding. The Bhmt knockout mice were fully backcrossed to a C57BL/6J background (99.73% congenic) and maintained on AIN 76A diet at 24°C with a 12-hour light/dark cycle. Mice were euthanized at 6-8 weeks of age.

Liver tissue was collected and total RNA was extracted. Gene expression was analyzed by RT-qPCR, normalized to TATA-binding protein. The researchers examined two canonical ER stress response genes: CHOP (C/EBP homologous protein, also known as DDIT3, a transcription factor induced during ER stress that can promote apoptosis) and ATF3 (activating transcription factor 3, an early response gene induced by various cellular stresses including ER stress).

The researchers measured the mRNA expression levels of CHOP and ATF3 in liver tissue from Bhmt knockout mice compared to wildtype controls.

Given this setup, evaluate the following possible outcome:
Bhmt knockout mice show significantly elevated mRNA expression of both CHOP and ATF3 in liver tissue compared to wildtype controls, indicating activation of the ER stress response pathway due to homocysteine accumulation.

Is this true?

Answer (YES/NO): YES